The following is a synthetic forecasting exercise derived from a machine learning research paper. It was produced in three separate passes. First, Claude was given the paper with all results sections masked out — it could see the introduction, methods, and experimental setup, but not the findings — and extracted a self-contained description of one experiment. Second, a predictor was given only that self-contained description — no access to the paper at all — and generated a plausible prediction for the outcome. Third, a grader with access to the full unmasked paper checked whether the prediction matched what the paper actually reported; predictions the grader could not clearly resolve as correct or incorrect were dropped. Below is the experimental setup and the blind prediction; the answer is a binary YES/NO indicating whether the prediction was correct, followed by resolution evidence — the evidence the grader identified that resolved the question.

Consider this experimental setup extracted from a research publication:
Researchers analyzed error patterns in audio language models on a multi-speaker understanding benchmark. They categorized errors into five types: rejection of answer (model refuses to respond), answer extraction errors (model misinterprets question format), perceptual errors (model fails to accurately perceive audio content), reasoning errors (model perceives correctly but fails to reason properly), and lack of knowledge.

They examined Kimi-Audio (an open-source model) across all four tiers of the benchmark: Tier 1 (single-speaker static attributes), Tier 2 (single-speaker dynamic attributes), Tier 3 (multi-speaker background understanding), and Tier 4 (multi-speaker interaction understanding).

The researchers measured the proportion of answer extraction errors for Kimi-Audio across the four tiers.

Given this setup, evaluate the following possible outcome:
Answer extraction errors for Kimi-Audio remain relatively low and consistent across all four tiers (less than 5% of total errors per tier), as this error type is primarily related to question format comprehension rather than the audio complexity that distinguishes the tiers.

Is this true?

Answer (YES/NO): NO